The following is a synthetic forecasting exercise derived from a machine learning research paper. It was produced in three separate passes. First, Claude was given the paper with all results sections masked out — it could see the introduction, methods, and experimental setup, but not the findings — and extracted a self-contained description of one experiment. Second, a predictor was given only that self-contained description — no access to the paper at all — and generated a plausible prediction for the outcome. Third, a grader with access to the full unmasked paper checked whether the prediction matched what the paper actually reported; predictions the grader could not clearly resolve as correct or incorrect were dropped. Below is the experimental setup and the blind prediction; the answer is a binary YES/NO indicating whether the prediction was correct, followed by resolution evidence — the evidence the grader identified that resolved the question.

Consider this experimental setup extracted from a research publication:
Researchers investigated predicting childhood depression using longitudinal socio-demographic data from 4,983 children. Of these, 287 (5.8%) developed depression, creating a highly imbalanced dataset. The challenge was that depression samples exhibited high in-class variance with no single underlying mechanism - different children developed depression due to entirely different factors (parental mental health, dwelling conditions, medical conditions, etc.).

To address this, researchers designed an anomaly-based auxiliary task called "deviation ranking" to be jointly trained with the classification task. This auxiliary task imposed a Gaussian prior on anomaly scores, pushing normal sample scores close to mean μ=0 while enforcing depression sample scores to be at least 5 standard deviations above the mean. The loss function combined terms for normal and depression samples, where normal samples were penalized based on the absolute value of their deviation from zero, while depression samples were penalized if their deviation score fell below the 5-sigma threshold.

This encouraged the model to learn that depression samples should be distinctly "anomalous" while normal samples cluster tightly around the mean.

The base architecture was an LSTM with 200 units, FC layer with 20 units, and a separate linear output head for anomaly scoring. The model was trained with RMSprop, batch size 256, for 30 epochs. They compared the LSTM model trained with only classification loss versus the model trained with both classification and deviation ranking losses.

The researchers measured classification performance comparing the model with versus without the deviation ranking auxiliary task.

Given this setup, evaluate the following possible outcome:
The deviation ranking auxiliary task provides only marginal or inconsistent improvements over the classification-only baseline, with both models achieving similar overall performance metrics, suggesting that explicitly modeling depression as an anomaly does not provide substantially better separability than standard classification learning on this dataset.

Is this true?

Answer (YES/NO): NO